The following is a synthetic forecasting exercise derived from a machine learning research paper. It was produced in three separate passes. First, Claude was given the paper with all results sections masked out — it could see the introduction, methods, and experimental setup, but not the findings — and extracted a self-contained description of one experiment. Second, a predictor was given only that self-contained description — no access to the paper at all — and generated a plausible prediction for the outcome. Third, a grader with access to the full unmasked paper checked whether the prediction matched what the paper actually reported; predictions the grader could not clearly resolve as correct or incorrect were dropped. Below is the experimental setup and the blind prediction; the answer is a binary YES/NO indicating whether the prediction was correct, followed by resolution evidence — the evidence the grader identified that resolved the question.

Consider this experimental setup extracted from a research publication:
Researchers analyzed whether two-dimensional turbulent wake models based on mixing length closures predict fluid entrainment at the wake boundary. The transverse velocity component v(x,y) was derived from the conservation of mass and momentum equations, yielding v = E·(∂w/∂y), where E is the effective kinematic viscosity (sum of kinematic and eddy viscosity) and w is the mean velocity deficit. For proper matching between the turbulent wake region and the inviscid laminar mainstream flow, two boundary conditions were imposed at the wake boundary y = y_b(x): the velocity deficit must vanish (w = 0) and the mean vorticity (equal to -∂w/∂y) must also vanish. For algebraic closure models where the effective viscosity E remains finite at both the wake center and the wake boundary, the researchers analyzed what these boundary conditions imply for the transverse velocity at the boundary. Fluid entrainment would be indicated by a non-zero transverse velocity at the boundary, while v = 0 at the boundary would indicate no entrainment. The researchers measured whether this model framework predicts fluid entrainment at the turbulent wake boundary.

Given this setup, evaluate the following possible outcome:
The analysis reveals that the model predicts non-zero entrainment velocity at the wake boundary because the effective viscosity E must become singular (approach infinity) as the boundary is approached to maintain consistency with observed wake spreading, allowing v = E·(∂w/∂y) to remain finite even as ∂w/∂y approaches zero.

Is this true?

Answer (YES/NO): NO